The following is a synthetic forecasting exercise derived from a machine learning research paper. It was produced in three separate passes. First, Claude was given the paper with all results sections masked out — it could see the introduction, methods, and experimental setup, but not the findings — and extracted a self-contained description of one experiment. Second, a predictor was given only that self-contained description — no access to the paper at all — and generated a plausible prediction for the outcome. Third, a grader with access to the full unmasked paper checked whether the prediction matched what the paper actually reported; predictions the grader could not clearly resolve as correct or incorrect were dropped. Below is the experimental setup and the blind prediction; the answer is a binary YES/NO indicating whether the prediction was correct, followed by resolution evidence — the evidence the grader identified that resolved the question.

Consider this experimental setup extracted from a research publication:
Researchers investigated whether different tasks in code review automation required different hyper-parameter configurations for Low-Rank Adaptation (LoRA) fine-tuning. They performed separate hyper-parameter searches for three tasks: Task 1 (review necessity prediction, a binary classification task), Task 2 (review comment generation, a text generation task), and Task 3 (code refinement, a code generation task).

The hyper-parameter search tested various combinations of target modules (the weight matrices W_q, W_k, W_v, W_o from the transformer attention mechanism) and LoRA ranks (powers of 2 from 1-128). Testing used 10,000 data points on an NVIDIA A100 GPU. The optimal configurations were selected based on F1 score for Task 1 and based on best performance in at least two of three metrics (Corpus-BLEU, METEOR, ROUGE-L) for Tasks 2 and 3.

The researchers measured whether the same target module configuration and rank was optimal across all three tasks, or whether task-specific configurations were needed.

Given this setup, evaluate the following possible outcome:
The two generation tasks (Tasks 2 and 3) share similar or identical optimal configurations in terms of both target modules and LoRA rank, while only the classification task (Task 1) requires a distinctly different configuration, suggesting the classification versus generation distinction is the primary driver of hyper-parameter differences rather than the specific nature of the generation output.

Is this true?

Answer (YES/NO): NO